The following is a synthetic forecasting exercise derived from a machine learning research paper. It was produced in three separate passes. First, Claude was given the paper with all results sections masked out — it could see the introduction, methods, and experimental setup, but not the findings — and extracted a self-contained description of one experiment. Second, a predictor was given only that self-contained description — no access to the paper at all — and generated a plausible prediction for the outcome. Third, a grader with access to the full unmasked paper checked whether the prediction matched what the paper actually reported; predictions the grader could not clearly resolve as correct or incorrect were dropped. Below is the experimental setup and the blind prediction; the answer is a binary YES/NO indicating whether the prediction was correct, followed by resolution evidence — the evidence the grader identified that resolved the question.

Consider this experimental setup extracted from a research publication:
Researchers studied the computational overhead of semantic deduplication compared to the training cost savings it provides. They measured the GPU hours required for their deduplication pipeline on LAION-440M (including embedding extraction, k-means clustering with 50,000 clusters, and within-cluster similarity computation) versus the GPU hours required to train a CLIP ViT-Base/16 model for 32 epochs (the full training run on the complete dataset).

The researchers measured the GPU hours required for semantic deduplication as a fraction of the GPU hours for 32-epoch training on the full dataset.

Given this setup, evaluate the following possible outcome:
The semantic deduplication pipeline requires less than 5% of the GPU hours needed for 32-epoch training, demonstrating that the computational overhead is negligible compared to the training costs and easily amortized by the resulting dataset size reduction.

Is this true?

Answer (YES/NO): YES